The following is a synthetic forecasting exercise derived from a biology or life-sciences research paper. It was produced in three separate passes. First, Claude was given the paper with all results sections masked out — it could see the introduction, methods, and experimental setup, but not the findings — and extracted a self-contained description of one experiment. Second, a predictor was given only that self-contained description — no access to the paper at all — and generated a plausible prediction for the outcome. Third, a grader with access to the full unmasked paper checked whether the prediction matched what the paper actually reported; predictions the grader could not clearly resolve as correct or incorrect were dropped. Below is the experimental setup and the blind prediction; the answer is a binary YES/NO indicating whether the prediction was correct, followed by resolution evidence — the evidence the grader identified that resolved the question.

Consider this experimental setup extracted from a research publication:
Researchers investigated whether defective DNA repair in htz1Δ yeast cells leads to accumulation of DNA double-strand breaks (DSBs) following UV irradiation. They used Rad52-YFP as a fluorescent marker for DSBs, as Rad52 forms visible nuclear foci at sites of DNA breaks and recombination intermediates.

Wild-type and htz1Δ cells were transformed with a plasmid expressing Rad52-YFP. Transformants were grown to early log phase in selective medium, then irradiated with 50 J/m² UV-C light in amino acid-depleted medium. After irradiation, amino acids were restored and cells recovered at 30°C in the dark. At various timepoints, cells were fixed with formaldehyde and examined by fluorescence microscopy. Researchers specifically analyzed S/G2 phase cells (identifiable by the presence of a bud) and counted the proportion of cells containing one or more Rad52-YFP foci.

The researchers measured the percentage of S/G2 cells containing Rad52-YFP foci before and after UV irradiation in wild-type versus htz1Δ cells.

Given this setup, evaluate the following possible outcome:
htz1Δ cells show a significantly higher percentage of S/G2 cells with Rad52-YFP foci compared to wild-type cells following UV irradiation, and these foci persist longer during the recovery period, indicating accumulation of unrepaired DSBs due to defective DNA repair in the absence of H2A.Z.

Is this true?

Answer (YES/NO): YES